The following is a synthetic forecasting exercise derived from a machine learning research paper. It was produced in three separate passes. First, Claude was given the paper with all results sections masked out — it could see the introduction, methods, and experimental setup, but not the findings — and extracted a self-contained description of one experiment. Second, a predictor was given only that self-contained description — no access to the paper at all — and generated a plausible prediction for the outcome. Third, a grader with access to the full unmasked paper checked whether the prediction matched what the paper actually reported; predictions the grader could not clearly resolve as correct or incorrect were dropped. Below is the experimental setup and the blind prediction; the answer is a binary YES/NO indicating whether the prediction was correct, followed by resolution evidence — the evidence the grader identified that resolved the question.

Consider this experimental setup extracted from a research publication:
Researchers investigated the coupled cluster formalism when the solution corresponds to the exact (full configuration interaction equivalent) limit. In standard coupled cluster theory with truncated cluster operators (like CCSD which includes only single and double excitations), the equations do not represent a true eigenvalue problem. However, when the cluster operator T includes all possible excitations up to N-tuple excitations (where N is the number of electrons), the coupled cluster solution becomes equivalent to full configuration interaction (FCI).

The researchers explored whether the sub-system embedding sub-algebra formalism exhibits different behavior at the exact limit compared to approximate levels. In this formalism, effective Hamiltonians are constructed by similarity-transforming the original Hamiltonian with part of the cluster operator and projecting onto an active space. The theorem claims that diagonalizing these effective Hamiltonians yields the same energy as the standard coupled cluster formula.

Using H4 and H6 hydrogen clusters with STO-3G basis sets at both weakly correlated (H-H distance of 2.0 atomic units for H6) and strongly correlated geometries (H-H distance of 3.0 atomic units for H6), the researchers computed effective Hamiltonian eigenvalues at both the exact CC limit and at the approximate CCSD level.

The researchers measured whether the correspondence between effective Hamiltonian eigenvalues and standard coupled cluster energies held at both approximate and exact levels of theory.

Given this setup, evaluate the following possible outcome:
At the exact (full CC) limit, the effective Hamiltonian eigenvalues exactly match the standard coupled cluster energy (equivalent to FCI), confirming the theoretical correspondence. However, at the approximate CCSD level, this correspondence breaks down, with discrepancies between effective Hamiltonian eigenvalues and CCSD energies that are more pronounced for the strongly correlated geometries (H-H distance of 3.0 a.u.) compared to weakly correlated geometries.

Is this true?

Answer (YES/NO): NO